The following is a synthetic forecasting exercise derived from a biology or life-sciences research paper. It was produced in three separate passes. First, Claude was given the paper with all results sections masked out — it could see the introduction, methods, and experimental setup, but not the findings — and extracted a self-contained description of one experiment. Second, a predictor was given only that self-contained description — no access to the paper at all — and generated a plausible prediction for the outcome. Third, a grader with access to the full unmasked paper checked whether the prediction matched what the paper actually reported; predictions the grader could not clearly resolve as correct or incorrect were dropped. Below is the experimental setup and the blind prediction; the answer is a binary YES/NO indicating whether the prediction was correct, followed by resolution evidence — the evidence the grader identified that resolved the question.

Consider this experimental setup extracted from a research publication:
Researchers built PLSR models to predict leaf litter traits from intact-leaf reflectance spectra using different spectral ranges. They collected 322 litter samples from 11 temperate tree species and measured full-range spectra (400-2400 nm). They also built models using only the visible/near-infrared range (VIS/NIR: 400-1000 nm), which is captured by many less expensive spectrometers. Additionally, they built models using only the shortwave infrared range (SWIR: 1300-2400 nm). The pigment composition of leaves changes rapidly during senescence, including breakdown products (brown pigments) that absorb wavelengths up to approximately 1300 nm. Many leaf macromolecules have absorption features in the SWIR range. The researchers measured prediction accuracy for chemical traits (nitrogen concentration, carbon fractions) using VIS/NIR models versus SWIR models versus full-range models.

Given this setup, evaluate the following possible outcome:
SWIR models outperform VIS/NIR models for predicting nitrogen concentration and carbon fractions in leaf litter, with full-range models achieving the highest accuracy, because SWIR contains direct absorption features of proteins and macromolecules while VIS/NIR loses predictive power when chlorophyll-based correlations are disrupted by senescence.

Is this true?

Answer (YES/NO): NO